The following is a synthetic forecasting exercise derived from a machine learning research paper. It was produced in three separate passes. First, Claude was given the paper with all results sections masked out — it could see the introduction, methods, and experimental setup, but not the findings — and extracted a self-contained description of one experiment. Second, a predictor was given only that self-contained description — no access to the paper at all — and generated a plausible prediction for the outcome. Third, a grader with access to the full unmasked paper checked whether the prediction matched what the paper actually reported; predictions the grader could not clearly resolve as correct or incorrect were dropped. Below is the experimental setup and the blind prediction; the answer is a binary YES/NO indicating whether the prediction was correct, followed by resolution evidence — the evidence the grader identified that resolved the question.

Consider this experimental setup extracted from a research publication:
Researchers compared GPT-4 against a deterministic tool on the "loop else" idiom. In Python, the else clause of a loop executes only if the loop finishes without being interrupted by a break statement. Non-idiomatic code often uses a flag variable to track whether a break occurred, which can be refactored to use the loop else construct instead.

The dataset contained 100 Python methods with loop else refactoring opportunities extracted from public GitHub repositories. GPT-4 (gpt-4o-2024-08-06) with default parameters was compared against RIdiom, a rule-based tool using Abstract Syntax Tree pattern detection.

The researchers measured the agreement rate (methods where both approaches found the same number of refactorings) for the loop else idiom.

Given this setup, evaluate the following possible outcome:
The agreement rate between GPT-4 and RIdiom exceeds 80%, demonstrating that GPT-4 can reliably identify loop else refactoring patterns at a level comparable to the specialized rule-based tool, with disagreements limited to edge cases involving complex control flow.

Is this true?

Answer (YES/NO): NO